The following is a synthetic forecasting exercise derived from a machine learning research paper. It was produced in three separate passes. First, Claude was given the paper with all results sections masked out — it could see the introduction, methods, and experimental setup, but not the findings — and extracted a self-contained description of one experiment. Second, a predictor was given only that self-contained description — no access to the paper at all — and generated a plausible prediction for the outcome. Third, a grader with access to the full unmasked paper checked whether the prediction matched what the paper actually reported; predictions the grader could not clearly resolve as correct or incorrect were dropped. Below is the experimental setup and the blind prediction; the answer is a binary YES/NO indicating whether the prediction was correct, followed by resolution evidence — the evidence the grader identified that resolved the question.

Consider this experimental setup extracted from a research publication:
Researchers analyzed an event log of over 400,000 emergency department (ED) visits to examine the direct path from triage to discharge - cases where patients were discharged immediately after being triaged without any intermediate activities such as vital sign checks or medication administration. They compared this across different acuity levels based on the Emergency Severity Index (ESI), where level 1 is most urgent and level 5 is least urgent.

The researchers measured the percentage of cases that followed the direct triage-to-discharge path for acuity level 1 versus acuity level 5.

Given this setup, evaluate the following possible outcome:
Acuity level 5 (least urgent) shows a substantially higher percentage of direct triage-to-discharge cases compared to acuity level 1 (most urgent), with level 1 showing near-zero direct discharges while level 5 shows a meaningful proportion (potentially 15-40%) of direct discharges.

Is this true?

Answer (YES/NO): YES